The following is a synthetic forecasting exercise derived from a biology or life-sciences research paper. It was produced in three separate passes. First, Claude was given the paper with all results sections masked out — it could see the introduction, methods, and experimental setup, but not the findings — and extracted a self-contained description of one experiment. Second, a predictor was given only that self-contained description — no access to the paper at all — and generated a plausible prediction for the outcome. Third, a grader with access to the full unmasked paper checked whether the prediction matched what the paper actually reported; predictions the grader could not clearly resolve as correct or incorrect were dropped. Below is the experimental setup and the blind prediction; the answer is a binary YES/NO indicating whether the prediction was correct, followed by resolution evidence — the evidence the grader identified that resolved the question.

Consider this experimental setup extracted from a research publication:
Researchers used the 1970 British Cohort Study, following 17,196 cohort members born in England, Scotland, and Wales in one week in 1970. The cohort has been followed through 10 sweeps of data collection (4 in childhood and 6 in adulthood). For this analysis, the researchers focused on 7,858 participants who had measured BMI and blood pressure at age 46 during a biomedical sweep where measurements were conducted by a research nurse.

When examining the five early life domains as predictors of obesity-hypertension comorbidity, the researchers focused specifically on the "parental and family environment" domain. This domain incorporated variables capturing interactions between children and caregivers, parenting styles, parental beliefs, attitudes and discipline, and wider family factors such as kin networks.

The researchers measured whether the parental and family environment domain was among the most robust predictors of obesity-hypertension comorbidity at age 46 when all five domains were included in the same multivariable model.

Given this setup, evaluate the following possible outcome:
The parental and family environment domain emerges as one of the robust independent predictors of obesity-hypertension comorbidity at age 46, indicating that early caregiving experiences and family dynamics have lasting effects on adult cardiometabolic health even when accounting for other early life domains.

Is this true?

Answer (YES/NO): YES